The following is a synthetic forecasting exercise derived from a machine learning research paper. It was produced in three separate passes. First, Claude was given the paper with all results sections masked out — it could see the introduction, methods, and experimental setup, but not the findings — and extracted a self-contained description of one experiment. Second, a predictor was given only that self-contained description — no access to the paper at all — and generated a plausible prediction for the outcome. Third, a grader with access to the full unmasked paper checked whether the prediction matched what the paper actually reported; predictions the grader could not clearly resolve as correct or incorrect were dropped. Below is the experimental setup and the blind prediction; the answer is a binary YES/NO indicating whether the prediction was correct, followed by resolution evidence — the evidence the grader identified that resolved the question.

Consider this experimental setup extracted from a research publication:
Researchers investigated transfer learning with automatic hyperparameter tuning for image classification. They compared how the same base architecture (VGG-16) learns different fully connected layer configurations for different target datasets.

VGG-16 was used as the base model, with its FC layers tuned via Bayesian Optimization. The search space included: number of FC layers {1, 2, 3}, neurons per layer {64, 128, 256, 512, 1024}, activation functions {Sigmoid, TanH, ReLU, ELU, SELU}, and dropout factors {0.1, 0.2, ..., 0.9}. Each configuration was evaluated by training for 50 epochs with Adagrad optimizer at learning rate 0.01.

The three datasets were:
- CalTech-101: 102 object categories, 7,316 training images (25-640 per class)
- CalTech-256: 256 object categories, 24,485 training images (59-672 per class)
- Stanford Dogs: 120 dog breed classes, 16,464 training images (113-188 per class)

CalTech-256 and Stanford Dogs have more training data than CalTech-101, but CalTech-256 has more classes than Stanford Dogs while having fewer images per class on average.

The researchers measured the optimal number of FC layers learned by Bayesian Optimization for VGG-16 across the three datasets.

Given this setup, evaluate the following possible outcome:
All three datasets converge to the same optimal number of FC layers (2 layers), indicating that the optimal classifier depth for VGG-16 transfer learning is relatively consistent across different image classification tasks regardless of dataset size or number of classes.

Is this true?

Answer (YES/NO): NO